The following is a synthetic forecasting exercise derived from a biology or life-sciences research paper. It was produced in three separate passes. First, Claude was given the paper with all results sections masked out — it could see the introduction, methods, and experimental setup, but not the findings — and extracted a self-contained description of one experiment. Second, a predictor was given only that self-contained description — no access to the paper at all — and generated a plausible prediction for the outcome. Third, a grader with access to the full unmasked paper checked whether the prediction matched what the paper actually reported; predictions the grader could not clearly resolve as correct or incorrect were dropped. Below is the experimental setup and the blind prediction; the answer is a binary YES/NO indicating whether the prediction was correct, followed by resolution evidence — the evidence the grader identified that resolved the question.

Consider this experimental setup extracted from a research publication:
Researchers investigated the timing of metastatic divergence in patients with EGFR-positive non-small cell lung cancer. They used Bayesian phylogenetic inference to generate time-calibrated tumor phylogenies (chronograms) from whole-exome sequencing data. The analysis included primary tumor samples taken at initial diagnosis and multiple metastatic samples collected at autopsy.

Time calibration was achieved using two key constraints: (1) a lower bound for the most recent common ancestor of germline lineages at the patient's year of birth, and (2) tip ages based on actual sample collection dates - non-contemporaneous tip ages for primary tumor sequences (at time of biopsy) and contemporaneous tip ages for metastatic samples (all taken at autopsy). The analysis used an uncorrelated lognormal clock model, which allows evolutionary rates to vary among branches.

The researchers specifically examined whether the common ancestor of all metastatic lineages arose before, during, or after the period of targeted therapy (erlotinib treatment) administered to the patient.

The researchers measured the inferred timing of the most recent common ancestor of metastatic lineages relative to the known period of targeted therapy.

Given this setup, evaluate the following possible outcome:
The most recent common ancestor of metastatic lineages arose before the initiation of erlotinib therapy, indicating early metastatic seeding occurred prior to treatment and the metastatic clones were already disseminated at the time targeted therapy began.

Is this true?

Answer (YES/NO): NO